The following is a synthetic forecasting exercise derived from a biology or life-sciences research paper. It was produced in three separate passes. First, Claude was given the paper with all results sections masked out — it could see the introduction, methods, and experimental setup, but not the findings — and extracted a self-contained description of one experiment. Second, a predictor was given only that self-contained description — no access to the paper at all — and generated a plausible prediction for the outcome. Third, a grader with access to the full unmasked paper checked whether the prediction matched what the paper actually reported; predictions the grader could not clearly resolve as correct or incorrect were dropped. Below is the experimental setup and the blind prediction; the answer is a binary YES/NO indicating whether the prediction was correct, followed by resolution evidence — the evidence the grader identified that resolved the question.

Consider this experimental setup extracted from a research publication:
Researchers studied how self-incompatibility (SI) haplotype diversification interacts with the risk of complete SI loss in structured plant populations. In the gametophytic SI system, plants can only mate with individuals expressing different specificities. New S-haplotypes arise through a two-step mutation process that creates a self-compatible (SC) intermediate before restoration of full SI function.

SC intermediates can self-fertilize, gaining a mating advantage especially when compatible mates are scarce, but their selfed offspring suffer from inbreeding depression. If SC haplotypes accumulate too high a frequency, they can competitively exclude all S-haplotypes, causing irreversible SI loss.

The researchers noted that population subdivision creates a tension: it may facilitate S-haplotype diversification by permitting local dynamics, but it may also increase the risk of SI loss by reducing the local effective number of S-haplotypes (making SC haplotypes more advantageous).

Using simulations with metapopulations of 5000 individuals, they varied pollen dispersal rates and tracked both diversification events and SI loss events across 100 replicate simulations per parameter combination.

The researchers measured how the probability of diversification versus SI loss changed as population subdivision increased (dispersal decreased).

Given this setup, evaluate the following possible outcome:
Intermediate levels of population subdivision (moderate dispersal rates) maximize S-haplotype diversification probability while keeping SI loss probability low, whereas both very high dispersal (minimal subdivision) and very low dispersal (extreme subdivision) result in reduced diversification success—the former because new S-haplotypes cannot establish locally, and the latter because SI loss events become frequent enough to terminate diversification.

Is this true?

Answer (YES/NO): NO